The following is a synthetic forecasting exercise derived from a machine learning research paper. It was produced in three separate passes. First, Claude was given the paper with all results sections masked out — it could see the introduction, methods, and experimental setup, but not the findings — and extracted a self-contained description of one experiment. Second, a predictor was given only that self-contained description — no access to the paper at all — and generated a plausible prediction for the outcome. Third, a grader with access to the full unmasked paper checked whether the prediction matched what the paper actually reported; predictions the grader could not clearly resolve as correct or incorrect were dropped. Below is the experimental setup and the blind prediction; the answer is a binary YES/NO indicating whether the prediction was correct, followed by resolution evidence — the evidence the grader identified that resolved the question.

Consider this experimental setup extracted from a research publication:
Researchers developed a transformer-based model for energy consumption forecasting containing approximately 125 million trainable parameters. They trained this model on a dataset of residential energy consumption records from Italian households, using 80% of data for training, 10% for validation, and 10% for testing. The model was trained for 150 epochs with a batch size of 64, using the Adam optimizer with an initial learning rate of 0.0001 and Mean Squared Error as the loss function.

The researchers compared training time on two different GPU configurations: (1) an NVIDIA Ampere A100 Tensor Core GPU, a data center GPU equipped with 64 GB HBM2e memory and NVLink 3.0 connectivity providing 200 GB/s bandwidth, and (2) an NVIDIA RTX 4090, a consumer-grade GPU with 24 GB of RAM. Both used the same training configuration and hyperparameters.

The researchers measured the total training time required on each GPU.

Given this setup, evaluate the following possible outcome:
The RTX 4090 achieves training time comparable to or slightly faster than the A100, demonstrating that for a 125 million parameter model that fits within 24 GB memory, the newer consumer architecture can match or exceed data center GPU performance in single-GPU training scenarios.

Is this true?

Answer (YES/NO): YES